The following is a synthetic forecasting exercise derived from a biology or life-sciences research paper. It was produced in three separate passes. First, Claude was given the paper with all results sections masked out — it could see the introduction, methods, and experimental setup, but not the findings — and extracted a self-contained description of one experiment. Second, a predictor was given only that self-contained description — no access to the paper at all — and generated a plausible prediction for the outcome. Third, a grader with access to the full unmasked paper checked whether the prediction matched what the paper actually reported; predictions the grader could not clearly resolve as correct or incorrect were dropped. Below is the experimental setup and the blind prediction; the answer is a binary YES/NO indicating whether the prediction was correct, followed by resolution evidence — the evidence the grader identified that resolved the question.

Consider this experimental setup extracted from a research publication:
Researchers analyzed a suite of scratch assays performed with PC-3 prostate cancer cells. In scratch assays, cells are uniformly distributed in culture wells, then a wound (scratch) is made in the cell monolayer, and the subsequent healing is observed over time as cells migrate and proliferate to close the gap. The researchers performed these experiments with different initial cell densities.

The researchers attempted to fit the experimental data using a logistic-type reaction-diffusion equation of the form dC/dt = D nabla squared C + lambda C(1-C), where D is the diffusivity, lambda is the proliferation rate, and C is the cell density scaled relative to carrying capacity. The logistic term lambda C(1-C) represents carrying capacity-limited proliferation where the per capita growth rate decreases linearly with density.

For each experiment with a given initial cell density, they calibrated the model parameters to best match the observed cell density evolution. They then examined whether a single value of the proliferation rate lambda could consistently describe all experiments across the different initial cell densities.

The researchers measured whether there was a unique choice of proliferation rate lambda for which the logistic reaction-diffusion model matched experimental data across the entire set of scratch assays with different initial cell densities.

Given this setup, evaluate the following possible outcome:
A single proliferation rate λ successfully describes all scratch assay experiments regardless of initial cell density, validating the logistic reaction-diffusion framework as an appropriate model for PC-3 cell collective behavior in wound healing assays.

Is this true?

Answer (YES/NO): NO